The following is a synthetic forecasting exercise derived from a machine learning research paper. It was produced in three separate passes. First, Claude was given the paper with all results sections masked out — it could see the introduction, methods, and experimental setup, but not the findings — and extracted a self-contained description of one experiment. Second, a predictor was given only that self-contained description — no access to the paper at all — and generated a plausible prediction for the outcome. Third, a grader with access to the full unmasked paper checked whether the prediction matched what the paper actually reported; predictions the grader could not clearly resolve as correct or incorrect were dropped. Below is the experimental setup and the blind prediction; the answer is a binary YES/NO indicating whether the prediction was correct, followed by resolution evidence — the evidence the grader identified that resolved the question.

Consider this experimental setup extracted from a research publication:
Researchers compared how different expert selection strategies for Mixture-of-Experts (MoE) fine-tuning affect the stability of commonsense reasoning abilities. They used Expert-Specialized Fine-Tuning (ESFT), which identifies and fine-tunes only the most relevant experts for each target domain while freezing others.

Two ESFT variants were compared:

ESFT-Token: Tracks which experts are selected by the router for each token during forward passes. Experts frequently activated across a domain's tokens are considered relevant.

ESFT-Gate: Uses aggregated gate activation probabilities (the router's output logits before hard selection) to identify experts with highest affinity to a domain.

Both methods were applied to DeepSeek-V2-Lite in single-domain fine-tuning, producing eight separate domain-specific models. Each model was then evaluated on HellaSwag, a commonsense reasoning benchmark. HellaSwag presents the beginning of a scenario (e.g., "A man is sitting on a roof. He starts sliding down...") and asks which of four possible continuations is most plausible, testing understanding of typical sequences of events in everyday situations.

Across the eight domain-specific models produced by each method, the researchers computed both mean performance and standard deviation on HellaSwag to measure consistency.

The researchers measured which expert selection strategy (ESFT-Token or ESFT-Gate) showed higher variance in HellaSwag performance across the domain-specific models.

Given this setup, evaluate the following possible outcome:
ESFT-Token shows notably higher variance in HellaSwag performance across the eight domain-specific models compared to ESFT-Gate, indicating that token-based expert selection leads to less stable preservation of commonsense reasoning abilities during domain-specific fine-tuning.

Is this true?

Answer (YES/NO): NO